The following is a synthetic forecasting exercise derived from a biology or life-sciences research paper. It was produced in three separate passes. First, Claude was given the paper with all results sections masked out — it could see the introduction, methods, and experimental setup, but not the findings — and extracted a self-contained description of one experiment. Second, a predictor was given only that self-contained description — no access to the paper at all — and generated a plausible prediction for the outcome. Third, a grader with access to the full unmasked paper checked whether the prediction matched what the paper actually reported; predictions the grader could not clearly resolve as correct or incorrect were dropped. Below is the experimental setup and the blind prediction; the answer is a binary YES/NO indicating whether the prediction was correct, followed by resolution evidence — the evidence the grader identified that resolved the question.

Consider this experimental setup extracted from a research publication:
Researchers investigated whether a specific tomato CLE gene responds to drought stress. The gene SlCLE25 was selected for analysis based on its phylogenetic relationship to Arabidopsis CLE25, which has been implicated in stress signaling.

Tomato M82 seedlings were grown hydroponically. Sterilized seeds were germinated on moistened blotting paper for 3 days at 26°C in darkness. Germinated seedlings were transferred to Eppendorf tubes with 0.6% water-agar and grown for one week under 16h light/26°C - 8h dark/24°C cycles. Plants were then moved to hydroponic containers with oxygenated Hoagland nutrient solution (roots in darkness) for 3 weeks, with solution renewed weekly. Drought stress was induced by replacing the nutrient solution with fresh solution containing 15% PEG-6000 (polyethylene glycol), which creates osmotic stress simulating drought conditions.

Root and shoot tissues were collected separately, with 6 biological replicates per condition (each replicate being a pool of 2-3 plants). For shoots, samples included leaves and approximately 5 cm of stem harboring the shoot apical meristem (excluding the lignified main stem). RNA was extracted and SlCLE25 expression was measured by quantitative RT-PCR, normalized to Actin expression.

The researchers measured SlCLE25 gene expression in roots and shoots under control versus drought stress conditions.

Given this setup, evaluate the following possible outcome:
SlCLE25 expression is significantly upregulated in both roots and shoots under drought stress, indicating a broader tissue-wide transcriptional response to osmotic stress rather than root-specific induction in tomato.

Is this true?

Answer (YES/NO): NO